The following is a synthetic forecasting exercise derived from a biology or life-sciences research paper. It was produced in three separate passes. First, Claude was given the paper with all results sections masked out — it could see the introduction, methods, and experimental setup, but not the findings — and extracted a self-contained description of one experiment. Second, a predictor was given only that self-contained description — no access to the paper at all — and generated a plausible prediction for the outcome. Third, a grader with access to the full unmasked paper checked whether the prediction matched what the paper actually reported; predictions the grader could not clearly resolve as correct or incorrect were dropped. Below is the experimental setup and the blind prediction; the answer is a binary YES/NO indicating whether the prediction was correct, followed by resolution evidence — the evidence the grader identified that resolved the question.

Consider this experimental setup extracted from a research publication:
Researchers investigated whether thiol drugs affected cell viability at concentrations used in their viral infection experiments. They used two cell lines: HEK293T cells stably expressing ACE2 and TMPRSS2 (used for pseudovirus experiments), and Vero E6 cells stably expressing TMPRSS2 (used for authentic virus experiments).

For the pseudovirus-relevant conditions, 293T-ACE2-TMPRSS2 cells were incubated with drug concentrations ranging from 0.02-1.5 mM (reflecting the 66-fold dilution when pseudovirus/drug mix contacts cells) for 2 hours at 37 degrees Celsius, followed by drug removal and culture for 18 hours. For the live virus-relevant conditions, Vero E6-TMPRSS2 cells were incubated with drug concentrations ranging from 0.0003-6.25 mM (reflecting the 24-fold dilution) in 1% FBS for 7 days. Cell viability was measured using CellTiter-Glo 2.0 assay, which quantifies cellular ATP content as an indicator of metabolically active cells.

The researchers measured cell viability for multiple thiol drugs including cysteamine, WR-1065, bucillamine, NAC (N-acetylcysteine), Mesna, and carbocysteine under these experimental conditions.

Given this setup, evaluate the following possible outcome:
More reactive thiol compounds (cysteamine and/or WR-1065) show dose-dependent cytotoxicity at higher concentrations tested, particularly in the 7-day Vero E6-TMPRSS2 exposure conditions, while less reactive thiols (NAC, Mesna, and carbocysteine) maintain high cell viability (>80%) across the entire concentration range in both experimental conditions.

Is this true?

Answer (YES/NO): NO